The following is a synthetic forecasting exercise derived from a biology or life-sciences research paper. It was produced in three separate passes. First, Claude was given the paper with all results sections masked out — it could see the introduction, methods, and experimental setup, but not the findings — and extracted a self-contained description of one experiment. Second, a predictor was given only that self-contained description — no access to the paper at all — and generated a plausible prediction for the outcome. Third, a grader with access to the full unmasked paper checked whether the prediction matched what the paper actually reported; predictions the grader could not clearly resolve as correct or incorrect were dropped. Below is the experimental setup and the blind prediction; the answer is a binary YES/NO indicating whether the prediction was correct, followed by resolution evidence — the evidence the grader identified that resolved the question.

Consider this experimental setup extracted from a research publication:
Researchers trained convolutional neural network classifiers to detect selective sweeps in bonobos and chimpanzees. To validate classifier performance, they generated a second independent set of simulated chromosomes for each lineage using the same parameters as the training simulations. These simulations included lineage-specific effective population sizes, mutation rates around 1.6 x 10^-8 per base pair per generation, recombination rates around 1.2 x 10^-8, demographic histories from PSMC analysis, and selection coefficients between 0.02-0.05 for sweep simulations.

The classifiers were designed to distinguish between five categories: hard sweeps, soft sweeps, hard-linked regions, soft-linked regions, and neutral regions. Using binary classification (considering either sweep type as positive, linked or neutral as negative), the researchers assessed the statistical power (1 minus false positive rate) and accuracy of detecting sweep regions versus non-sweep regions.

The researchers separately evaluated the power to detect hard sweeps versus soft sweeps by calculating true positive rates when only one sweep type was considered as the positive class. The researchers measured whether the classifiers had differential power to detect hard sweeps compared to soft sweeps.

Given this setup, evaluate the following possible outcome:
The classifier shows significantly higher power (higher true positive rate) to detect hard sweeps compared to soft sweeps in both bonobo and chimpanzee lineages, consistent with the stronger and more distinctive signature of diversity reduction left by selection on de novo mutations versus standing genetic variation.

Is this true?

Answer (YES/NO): YES